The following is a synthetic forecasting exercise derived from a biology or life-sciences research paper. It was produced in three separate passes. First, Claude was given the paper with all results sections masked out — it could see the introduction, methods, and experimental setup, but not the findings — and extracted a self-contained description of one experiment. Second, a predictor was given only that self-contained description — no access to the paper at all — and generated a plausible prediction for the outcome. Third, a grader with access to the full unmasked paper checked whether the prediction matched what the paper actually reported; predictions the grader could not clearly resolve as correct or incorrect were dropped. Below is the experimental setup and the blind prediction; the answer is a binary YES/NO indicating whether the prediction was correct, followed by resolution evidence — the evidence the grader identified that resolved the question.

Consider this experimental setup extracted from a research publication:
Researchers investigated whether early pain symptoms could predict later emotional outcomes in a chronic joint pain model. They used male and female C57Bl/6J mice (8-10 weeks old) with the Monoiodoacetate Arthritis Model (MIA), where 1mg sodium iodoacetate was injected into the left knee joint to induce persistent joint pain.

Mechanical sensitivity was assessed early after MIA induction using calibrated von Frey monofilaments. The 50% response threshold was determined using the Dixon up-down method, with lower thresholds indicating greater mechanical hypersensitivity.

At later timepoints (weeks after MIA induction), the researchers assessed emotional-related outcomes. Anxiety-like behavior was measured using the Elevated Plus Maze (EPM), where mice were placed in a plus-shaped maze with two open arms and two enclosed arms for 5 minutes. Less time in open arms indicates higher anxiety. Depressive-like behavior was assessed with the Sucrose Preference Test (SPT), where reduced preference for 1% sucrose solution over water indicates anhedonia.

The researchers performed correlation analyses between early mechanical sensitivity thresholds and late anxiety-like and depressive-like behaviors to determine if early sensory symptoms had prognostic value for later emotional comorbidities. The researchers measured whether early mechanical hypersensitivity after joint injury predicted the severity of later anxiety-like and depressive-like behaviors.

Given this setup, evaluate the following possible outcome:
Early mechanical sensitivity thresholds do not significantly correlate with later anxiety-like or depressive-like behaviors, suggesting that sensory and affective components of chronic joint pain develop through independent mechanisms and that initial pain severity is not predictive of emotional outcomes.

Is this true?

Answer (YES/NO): NO